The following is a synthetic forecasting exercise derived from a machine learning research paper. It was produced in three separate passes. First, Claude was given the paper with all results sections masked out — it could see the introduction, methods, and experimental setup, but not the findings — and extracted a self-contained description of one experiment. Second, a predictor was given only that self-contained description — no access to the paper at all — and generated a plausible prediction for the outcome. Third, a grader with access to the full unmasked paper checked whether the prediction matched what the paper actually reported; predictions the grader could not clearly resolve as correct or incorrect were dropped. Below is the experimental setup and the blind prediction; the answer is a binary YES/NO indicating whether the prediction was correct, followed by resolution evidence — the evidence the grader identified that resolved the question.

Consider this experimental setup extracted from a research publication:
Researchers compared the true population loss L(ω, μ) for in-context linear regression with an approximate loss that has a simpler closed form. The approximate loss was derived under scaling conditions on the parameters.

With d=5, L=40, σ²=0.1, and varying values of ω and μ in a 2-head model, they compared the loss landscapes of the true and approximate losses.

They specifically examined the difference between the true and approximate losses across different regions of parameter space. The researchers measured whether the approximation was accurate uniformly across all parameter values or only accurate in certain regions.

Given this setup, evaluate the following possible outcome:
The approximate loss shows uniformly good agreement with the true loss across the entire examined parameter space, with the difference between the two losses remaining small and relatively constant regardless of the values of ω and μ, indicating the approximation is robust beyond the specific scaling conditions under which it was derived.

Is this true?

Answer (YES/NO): NO